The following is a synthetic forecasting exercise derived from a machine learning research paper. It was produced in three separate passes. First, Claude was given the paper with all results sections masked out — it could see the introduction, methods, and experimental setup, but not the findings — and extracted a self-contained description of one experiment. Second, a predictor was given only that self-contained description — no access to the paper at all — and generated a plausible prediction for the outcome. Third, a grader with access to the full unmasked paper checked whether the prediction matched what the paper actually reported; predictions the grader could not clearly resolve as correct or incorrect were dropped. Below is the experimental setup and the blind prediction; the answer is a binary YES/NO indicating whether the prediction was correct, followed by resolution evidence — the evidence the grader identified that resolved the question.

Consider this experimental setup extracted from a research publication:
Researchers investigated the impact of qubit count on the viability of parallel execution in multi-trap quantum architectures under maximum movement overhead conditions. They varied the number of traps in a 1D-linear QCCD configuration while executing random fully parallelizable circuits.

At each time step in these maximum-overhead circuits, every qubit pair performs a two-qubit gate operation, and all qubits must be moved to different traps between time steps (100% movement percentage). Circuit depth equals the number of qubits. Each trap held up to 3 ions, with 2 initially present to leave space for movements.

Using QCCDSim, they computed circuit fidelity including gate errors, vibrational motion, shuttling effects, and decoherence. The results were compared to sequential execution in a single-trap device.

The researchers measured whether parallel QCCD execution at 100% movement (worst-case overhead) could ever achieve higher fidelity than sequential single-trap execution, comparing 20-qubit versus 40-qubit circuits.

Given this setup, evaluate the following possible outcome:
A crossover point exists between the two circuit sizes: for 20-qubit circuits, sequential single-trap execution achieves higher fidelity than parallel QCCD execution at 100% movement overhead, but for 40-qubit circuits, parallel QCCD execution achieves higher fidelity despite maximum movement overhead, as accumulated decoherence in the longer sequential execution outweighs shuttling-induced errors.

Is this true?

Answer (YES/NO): NO